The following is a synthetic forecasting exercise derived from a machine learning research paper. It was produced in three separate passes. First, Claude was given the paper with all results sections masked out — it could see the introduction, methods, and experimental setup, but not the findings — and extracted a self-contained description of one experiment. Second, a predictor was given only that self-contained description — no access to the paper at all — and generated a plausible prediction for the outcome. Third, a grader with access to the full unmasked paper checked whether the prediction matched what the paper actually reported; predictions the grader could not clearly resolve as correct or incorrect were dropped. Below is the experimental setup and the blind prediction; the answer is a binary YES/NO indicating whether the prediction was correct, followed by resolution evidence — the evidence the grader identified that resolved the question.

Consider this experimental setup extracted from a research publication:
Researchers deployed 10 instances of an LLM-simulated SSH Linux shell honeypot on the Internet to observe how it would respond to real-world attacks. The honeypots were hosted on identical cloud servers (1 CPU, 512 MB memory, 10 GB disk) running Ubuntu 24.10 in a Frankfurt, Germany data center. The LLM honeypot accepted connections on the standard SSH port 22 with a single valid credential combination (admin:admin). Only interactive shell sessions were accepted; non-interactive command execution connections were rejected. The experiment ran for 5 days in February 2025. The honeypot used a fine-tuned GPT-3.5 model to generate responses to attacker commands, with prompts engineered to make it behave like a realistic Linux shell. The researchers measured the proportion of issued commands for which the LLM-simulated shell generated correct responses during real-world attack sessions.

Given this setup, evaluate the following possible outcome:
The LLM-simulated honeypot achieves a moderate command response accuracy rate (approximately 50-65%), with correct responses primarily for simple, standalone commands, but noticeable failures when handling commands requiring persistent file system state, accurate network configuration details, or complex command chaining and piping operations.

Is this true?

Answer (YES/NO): NO